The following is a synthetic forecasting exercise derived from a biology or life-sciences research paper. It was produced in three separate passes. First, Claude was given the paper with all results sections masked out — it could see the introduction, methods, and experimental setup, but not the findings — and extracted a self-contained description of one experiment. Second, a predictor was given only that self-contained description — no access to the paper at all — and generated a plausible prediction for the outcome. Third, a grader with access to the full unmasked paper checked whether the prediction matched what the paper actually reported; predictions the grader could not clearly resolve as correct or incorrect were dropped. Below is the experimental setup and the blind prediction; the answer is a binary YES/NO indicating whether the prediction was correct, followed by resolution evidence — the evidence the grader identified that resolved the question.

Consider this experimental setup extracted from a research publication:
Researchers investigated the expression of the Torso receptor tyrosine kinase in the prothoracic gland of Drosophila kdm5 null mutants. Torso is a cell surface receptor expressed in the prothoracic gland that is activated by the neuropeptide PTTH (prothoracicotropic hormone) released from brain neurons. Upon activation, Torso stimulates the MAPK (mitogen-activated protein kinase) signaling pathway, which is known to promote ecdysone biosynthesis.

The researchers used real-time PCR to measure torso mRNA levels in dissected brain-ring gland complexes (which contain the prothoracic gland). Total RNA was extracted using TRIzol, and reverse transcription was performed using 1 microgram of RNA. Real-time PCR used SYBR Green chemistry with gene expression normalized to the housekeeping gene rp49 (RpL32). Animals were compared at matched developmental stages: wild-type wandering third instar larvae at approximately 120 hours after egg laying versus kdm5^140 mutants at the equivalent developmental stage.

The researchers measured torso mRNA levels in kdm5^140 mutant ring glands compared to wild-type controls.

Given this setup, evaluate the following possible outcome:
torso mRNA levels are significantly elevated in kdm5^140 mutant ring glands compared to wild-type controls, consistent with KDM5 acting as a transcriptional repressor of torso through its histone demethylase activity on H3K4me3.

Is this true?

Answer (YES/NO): NO